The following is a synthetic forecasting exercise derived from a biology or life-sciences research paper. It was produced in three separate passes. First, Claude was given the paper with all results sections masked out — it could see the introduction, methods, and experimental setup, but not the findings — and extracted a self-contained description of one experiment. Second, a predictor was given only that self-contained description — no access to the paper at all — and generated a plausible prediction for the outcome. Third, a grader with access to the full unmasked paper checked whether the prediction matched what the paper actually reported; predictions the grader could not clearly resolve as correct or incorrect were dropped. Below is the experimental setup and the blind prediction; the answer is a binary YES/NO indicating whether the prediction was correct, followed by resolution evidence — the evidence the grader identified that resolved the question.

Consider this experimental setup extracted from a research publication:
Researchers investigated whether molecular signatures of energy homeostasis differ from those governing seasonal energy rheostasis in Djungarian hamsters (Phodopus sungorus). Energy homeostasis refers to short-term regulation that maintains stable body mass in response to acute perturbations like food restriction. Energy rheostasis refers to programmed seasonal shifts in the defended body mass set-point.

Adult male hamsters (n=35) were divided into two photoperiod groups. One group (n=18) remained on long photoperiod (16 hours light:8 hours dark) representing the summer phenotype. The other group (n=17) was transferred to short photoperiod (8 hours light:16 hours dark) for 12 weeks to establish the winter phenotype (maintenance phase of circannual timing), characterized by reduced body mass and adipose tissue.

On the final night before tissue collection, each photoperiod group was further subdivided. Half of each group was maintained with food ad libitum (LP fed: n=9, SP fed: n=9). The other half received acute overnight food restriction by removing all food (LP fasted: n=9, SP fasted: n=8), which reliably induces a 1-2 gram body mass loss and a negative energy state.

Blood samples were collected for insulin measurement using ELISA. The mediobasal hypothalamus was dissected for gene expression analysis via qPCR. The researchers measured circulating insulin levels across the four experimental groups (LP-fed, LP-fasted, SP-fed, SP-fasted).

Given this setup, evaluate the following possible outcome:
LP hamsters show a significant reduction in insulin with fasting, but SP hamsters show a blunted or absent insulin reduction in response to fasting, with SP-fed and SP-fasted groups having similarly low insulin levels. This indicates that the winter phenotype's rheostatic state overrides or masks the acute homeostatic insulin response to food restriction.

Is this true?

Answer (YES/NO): NO